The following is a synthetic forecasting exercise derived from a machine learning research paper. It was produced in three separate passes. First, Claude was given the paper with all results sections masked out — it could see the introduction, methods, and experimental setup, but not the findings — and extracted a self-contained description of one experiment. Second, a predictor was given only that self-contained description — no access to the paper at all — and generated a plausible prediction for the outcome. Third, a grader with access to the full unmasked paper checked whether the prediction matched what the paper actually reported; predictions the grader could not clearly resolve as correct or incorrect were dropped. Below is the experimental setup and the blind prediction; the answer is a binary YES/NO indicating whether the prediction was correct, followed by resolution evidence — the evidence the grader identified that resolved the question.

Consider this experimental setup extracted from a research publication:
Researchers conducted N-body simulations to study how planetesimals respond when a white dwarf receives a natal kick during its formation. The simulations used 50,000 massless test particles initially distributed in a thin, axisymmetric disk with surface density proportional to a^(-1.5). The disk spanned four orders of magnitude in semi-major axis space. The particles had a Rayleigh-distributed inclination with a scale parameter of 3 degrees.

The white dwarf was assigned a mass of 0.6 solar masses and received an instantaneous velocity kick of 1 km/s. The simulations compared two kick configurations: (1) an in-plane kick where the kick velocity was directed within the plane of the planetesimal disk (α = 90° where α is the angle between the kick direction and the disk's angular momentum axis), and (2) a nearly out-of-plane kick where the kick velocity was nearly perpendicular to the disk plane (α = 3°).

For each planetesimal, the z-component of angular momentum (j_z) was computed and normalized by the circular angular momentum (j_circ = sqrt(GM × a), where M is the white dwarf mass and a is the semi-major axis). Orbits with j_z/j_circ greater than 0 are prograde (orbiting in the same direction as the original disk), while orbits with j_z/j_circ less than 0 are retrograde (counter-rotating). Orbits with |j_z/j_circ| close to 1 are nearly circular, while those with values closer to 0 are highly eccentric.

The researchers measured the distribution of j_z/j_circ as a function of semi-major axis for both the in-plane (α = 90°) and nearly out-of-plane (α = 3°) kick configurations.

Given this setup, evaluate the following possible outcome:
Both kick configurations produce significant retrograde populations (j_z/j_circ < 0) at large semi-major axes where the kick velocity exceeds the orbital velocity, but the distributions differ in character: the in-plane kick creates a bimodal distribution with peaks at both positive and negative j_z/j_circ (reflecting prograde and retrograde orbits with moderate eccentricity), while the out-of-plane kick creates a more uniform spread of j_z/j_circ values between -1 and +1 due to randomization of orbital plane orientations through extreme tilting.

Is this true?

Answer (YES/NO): NO